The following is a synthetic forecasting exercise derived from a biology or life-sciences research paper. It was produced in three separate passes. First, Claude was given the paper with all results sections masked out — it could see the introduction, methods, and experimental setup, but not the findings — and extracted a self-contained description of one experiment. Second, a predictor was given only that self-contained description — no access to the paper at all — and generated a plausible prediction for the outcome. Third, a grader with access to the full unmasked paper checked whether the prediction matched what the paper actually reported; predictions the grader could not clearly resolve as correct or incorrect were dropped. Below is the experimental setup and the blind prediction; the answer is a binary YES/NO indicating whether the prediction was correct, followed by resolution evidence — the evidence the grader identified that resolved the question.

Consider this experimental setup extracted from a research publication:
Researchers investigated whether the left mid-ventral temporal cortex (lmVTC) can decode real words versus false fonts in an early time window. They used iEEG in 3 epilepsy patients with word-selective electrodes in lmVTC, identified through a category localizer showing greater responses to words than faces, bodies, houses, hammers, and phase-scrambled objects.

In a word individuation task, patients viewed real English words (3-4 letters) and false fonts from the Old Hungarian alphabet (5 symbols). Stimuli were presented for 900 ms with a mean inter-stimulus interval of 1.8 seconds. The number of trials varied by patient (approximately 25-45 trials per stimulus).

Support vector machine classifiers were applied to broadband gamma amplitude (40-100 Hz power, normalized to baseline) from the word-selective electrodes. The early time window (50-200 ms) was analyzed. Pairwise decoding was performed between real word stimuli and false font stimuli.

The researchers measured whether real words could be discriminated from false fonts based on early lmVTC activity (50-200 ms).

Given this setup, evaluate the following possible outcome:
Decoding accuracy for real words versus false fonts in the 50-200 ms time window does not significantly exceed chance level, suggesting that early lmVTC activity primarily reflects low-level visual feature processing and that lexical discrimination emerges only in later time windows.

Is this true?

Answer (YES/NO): NO